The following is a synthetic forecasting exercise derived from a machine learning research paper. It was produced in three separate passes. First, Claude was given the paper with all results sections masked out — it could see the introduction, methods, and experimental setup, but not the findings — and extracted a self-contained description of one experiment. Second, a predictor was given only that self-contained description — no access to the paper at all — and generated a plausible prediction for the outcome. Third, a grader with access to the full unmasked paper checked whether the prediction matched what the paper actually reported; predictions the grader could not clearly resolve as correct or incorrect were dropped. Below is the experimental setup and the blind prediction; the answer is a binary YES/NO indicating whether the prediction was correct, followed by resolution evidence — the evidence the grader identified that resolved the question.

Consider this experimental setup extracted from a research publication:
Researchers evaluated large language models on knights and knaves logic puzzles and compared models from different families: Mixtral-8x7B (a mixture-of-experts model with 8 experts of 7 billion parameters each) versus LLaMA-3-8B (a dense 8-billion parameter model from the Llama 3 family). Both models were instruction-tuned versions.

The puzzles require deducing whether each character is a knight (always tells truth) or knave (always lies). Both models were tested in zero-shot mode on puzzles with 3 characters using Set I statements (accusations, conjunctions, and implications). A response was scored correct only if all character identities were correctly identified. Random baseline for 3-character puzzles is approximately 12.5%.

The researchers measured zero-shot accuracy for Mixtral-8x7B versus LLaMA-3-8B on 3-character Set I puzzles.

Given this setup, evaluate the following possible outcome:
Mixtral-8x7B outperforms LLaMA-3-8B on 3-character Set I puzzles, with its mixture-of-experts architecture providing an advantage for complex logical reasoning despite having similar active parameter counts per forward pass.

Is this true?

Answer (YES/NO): YES